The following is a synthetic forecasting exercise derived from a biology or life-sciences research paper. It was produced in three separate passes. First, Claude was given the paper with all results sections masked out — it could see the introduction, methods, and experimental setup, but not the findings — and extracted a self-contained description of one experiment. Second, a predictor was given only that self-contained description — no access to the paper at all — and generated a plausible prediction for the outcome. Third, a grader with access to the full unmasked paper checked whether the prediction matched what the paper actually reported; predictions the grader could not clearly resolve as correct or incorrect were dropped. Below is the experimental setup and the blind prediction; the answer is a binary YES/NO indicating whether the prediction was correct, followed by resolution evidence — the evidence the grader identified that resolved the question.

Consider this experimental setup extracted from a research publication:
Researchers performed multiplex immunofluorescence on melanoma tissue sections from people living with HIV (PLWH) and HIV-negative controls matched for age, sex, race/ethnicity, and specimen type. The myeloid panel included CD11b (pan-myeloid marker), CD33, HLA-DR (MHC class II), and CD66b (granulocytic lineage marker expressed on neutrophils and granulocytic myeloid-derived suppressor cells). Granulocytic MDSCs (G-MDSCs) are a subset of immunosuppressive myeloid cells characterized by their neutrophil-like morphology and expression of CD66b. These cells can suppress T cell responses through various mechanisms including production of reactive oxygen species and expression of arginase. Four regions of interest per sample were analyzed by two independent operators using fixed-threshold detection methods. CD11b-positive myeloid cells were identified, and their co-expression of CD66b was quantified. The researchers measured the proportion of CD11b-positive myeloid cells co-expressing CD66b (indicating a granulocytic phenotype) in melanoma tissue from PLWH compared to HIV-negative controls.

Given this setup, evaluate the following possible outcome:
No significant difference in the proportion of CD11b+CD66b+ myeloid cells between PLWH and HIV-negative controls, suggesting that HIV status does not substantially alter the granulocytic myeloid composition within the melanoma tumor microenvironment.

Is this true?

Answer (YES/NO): YES